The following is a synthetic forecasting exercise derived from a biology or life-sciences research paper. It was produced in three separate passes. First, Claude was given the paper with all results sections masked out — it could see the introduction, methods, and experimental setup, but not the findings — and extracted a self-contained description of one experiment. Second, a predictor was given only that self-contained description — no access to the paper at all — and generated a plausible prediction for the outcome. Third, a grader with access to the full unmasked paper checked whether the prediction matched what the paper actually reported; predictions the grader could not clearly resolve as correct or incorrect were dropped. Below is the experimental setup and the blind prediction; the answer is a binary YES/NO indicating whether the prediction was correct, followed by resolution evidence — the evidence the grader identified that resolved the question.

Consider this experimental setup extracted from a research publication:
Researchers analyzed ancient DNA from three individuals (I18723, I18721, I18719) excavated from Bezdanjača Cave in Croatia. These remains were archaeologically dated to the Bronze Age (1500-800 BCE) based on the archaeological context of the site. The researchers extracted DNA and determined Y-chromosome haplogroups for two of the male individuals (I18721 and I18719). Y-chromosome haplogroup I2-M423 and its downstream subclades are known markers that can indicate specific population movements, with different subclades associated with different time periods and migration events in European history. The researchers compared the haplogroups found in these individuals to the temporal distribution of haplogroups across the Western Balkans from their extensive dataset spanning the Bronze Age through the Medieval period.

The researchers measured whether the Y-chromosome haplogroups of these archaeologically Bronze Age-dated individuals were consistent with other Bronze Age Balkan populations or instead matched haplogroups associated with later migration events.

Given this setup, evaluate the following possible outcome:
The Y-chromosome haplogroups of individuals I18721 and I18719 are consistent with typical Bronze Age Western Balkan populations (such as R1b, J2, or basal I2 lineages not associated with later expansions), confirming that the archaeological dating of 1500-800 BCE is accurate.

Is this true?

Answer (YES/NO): NO